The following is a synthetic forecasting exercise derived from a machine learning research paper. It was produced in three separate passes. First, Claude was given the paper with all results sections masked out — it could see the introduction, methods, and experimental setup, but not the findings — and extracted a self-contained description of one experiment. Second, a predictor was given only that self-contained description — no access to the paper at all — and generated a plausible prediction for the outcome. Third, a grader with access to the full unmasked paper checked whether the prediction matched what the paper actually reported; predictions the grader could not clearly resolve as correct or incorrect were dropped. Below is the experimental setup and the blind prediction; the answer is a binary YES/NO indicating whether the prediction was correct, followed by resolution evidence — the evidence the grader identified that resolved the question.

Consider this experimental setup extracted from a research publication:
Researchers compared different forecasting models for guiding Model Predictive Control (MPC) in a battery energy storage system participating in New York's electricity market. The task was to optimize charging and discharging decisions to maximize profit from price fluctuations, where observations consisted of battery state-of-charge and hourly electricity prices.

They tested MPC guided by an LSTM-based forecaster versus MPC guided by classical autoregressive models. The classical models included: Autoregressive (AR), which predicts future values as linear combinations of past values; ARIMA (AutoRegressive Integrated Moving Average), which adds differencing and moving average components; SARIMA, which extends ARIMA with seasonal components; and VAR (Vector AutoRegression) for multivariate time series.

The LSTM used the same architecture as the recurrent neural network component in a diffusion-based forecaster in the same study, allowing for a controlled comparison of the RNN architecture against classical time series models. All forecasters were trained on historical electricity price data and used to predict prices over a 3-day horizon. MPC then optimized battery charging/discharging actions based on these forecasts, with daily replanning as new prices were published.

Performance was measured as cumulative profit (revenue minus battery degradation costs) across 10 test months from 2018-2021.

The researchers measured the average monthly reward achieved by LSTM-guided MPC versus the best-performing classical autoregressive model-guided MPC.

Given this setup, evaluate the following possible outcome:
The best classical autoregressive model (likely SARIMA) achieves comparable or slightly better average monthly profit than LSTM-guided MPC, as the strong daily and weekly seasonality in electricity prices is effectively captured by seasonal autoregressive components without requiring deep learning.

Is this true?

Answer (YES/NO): NO